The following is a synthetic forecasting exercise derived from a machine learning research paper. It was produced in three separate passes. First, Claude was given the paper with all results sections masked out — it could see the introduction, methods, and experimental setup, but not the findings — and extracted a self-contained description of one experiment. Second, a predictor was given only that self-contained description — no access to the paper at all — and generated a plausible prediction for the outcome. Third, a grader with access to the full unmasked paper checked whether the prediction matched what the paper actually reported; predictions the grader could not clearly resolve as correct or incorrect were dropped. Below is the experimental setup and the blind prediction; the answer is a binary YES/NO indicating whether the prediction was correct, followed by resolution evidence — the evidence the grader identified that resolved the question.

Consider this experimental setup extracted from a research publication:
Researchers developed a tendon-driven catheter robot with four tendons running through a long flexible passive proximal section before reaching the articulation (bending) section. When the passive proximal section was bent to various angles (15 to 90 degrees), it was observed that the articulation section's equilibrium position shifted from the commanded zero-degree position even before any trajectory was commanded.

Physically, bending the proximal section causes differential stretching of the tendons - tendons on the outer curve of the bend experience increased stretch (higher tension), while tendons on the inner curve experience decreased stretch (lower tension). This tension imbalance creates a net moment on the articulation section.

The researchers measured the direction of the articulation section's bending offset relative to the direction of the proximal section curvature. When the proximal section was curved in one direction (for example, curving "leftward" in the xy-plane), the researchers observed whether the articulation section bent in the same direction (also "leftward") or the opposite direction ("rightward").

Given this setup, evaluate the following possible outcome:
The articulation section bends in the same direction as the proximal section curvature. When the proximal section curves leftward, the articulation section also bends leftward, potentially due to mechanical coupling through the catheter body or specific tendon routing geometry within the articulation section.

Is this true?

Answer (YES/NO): NO